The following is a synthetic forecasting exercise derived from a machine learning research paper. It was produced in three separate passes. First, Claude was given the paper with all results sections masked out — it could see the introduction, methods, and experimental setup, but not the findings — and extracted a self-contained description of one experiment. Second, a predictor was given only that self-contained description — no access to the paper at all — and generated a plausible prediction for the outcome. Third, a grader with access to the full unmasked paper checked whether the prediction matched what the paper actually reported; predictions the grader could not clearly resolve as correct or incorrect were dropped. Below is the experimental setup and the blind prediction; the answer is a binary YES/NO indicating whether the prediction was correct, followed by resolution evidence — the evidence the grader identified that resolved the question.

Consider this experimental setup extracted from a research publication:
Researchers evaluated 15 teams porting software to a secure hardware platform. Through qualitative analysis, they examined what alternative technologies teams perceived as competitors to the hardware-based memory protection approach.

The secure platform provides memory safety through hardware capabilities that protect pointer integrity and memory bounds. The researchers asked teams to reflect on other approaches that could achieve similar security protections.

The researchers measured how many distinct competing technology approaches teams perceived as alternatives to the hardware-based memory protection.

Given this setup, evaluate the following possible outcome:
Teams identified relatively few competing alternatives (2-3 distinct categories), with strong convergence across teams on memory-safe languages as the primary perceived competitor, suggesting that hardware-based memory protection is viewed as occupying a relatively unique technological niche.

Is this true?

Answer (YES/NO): NO